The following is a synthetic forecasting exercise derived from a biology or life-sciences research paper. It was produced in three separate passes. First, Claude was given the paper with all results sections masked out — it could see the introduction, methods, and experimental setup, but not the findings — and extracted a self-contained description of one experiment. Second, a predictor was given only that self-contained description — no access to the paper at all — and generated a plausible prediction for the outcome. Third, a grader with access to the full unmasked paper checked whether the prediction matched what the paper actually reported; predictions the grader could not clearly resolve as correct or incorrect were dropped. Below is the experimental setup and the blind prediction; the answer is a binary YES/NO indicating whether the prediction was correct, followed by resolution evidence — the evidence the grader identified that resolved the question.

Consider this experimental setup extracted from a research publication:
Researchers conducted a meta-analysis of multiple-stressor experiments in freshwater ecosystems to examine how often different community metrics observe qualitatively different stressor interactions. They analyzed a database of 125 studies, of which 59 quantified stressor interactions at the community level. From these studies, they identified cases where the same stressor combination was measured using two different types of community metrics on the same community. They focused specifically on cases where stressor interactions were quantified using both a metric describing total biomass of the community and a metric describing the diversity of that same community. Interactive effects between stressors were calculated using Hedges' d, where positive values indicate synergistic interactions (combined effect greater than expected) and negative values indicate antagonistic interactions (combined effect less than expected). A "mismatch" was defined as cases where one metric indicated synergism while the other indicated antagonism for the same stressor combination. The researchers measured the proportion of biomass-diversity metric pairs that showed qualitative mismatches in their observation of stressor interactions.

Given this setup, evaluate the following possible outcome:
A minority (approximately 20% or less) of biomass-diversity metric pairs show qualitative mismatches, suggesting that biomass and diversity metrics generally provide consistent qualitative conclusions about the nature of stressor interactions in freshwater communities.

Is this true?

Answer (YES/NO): NO